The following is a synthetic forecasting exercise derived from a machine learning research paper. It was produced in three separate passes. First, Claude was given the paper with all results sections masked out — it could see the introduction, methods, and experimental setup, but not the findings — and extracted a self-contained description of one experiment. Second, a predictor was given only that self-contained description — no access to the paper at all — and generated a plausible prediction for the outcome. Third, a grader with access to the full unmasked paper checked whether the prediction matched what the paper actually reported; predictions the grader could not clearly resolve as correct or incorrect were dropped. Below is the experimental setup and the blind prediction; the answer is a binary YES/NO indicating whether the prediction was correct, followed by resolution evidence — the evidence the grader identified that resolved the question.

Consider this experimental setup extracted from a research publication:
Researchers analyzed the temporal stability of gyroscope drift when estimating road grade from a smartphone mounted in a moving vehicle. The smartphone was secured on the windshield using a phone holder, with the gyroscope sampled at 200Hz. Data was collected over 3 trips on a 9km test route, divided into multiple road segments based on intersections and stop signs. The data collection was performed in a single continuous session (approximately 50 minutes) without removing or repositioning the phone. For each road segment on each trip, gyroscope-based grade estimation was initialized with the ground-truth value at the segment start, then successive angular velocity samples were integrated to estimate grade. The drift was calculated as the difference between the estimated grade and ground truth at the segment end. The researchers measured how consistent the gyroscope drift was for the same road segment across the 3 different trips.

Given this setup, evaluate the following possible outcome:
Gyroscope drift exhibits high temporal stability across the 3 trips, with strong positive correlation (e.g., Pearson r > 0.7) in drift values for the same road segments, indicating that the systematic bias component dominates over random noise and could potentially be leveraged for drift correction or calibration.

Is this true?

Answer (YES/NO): NO